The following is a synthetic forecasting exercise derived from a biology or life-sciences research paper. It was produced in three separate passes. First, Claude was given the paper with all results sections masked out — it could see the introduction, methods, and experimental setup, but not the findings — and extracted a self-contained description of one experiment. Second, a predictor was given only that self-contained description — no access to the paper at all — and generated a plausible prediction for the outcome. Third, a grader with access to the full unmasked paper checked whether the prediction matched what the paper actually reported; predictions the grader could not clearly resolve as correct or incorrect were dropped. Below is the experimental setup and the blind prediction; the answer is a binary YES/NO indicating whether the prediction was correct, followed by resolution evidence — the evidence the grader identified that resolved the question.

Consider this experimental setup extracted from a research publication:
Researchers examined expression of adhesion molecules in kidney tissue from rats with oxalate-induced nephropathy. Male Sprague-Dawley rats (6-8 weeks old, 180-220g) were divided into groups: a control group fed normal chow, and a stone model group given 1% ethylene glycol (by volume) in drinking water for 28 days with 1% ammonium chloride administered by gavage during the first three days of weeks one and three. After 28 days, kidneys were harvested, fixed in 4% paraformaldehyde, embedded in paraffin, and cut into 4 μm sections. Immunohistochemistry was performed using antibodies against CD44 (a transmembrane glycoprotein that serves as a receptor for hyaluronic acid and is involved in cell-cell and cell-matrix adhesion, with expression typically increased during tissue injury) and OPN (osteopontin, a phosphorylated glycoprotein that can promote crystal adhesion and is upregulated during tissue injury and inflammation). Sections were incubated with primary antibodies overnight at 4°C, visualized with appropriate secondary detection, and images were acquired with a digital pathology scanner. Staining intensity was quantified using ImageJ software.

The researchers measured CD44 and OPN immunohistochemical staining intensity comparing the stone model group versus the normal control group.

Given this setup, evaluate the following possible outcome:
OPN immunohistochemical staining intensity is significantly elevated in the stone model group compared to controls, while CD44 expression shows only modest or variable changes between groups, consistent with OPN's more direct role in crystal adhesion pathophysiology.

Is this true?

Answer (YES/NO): NO